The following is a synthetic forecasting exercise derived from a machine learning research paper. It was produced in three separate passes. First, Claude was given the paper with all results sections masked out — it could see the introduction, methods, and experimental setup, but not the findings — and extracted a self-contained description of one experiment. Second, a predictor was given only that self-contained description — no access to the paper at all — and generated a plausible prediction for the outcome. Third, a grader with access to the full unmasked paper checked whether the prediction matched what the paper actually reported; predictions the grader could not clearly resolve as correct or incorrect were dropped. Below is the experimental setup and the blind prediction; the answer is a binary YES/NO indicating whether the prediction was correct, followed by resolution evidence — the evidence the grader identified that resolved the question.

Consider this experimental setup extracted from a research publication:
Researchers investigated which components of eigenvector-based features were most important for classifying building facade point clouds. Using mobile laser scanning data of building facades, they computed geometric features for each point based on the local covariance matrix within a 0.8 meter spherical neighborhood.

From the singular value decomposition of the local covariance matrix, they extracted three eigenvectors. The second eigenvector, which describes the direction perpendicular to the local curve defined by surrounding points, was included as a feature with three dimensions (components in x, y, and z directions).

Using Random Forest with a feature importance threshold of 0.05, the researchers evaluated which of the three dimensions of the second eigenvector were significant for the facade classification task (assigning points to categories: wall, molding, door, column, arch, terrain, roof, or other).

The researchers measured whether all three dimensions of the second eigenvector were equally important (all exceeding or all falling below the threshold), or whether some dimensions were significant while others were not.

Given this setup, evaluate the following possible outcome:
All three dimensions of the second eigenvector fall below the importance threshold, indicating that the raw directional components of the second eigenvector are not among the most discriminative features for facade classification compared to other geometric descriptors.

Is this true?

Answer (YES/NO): NO